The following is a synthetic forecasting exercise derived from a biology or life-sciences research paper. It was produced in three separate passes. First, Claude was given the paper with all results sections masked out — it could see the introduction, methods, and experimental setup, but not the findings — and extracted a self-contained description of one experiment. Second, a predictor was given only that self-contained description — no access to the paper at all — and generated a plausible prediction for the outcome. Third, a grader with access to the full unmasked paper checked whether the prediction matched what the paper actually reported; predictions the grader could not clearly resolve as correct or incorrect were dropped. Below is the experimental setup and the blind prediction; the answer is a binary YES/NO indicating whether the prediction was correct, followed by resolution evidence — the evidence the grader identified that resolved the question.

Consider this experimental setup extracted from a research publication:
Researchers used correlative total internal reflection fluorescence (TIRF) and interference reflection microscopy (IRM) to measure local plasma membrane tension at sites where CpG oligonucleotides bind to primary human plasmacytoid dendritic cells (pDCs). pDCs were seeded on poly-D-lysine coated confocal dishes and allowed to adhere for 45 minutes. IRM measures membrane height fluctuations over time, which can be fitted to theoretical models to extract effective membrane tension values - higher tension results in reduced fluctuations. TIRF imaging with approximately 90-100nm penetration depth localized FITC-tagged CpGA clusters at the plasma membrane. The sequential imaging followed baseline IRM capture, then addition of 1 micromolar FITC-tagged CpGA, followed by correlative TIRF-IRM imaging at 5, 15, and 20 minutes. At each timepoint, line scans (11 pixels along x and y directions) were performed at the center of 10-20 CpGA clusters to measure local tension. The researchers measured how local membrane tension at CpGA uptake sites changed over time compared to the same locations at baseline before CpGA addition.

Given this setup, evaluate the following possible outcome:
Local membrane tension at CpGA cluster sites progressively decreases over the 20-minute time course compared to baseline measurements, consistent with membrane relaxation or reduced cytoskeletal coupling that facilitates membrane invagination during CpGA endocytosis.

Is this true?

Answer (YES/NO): NO